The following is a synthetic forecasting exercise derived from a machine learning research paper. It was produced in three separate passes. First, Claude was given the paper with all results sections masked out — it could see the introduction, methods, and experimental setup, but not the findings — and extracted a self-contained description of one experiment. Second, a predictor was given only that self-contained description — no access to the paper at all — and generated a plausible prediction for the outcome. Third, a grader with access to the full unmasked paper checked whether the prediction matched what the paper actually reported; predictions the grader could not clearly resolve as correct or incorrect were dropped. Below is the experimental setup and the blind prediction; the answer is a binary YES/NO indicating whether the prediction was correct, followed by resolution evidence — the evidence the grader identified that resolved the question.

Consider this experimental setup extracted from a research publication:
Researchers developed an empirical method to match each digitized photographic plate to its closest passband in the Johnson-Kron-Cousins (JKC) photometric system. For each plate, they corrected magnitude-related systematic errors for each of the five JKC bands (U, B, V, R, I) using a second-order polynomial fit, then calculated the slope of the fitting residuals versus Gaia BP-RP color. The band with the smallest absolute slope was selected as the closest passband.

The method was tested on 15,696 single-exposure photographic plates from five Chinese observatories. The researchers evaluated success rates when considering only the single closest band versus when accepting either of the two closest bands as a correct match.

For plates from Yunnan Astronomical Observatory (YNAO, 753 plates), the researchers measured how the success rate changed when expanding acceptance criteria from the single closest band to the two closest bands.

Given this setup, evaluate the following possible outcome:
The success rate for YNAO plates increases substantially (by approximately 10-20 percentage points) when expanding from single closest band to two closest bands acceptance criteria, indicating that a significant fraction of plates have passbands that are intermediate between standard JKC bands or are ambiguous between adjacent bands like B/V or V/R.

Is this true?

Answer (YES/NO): NO